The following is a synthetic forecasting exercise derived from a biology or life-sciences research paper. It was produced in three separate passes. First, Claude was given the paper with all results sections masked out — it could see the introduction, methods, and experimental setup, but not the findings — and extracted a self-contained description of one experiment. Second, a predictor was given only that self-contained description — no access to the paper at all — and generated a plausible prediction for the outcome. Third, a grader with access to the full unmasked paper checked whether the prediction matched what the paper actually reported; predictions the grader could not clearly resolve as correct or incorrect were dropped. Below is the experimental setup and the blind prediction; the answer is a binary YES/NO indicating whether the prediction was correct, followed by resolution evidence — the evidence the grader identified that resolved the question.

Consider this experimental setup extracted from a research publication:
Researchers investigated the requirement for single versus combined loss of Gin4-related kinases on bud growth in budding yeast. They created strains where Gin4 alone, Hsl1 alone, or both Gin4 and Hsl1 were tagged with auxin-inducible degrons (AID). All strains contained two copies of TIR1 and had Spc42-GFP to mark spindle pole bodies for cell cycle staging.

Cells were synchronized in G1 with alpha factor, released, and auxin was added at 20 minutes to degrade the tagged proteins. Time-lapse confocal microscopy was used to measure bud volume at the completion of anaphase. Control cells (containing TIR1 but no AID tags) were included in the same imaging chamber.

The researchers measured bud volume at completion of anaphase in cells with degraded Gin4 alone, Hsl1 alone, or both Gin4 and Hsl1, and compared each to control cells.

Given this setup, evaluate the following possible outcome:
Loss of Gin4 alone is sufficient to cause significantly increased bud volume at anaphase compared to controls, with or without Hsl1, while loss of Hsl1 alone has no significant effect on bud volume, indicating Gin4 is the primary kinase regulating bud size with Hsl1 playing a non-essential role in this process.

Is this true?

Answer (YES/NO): NO